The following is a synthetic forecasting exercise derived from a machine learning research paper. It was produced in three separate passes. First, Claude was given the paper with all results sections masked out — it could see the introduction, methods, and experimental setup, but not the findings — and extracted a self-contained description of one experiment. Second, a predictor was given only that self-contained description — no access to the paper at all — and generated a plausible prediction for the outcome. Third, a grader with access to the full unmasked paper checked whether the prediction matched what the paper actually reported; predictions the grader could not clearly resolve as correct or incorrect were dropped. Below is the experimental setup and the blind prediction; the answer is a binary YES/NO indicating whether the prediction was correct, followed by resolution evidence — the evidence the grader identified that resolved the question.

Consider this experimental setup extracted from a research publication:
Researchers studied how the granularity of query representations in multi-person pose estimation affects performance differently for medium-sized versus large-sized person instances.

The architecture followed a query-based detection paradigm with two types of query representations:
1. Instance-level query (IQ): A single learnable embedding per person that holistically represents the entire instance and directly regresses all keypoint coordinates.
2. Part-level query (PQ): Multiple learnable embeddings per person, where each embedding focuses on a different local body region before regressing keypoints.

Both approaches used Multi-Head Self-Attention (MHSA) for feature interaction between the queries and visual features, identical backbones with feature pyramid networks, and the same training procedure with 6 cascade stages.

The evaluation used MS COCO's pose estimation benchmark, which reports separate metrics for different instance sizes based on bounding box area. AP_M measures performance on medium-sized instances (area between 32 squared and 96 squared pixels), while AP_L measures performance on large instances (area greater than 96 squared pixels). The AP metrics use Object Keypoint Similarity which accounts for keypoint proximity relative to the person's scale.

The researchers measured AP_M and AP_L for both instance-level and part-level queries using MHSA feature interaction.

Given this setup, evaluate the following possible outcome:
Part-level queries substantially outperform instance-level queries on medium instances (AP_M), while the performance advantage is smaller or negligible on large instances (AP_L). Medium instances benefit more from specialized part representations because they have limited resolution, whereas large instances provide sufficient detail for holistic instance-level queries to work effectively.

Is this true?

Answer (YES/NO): NO